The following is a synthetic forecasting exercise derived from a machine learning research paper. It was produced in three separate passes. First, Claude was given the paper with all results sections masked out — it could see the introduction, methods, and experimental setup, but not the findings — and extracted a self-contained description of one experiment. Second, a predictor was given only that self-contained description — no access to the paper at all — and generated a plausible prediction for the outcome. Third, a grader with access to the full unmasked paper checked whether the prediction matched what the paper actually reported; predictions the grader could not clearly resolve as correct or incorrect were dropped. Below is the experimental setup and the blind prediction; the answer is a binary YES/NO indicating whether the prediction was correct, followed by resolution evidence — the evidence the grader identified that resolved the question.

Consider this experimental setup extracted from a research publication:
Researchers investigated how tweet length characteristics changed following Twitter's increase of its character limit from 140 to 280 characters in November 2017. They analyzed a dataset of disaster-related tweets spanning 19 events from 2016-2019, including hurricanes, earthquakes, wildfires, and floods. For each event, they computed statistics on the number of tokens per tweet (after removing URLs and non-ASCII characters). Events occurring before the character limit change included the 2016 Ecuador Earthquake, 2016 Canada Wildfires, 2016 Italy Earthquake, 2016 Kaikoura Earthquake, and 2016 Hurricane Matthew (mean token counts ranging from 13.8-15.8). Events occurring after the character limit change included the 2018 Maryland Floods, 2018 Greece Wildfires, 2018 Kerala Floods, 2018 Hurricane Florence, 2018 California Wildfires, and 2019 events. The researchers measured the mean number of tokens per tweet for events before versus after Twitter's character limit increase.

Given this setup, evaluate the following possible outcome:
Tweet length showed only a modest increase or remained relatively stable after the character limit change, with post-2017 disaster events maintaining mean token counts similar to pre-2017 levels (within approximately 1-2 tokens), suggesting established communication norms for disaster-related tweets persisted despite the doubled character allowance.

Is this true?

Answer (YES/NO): NO